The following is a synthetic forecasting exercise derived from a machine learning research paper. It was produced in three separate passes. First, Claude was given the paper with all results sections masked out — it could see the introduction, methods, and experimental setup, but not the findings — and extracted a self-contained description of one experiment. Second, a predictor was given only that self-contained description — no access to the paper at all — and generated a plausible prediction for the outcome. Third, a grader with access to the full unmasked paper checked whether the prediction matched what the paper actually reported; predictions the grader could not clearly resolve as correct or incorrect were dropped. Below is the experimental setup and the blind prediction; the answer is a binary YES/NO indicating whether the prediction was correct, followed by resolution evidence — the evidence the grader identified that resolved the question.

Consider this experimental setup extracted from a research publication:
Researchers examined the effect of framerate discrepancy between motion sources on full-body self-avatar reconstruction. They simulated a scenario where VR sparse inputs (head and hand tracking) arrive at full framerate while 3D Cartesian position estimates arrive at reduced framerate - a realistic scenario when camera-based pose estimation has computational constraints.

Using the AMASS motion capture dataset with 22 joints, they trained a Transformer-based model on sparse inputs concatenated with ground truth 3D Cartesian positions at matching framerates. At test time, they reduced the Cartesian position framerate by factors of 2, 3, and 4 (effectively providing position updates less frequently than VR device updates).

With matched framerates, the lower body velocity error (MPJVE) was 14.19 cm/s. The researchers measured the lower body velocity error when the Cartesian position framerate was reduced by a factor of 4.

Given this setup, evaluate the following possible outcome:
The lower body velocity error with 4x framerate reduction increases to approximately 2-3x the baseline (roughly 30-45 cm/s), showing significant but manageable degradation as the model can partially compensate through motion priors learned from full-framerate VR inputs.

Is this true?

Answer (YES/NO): NO